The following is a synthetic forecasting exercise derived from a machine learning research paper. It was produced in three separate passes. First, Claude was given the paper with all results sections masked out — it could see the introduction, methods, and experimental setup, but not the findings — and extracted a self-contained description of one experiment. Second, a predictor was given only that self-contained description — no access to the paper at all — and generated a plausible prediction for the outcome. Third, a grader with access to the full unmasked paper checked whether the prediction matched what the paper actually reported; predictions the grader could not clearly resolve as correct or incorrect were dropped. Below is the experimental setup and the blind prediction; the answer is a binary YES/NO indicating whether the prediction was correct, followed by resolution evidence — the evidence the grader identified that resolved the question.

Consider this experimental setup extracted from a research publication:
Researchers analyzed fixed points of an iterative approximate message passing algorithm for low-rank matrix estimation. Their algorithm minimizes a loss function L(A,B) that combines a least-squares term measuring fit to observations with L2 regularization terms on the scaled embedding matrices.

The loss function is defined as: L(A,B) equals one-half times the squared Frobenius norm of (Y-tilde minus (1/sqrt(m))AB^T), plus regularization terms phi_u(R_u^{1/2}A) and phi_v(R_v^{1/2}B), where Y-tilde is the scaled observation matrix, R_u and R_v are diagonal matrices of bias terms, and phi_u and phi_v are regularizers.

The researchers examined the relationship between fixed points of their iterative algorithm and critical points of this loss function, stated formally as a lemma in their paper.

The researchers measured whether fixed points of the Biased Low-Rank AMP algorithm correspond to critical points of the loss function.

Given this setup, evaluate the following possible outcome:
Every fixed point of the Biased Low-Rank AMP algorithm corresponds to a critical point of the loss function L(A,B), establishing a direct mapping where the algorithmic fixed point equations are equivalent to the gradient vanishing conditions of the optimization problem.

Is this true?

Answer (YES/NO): YES